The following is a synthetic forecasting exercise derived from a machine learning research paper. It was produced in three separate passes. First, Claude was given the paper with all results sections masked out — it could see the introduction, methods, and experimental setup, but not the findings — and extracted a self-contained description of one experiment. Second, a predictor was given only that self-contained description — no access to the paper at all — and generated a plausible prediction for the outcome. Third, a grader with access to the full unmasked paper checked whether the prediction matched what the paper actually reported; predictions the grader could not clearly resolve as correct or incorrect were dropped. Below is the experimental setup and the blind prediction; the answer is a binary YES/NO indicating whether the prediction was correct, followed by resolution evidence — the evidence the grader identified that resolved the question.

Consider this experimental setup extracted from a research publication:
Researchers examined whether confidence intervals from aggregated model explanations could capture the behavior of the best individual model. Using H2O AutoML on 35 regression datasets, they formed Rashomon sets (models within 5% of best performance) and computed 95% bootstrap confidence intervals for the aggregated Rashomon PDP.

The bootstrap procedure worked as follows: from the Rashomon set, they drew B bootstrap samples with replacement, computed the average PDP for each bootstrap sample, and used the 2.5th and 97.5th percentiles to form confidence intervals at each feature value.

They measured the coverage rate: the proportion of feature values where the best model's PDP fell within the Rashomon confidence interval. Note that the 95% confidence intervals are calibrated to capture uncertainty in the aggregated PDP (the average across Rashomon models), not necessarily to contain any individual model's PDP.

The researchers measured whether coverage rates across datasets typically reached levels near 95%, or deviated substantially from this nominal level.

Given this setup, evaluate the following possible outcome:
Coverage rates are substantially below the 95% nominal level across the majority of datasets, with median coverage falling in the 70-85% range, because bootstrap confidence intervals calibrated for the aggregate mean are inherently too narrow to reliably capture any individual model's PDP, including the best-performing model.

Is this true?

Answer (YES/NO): NO